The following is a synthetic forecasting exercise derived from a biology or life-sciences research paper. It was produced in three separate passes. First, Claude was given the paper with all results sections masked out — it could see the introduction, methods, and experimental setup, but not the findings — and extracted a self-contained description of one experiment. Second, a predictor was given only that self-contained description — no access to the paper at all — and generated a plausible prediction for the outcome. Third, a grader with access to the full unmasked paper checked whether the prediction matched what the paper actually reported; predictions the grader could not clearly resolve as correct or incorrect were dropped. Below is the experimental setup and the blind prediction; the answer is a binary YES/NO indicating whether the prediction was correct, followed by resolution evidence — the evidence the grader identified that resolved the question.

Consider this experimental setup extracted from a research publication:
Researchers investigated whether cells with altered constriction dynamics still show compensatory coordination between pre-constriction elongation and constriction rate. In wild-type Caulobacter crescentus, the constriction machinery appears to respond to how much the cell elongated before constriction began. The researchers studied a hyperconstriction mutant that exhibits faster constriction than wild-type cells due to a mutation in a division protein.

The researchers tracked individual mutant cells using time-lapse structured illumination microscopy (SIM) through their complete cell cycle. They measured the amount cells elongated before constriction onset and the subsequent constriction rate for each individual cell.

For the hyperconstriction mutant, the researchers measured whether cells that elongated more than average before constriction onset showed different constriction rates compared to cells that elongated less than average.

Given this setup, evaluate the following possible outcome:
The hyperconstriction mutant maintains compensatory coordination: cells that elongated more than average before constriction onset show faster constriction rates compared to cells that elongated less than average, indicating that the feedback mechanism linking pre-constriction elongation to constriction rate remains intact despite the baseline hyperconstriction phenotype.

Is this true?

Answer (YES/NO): YES